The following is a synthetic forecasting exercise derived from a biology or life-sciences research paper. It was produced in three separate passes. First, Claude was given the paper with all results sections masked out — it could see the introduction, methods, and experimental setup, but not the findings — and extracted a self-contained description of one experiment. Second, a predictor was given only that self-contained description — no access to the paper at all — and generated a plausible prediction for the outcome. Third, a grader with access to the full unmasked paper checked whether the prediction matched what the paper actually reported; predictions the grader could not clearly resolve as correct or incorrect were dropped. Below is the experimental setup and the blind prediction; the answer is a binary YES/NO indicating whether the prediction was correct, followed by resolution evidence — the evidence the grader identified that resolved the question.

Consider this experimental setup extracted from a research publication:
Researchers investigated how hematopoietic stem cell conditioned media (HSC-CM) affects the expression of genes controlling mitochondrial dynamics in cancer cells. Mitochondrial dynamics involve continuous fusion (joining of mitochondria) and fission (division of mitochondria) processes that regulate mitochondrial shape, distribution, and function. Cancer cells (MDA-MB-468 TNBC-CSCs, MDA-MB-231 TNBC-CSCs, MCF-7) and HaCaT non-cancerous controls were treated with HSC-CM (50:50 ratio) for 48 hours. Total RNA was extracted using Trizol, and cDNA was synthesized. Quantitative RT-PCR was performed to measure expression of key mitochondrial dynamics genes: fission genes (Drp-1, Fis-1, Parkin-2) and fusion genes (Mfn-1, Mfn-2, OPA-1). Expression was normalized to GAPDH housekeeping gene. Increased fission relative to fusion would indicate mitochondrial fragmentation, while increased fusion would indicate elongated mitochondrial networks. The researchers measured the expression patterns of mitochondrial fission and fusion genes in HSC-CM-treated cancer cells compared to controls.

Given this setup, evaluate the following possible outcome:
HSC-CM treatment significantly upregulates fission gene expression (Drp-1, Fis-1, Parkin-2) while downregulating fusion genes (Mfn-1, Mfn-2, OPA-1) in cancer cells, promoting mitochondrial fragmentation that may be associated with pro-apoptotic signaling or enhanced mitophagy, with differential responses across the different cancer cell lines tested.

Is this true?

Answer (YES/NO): YES